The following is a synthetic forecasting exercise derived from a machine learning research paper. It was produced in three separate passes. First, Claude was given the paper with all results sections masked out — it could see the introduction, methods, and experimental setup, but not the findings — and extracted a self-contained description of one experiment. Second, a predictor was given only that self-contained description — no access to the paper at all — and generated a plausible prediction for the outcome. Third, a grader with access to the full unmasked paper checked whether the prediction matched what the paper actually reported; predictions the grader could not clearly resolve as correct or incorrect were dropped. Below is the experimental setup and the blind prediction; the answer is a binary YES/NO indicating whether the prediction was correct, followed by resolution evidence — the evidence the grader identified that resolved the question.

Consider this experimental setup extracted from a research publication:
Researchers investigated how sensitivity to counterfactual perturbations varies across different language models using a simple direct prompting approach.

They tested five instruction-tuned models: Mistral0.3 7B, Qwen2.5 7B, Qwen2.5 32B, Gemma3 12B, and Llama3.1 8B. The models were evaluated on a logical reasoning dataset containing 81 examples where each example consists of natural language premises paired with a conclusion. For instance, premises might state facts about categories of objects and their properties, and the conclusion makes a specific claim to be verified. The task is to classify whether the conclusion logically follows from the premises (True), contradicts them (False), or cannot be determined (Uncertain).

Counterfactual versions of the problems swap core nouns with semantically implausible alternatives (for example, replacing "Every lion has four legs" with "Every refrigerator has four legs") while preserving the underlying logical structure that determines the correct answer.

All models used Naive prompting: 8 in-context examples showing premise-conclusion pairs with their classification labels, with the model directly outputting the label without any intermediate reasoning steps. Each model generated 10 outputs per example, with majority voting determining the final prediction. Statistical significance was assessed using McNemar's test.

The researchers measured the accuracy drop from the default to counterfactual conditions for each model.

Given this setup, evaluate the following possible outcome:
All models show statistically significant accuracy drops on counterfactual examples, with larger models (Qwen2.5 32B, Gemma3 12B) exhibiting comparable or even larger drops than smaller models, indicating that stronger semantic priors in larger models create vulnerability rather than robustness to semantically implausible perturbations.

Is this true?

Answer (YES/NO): NO